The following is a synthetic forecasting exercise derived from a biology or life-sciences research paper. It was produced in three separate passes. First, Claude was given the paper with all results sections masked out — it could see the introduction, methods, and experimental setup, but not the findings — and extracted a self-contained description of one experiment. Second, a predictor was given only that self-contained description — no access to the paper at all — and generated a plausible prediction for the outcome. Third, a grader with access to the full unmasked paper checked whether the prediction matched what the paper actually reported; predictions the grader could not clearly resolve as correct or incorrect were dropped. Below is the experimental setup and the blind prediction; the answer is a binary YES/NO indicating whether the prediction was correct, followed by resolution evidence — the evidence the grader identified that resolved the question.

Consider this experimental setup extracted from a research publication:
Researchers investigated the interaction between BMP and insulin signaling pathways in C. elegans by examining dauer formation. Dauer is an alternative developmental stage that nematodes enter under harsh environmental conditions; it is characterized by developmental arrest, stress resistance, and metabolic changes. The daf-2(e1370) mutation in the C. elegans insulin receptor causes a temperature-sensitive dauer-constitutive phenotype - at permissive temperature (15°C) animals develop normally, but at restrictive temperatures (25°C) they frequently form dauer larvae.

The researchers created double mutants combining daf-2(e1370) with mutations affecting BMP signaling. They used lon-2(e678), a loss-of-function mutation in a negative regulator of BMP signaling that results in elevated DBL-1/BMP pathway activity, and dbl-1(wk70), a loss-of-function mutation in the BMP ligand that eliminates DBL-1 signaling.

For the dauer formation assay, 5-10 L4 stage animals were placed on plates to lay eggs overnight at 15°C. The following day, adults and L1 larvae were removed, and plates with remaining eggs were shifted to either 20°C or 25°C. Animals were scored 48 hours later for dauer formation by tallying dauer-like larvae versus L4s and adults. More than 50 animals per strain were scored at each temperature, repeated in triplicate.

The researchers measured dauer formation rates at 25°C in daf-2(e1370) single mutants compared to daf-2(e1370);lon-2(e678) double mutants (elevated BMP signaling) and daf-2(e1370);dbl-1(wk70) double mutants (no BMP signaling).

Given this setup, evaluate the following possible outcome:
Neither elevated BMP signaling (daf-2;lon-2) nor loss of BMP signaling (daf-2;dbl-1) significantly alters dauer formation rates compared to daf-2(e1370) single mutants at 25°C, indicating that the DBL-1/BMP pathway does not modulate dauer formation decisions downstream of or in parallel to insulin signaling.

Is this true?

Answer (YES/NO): NO